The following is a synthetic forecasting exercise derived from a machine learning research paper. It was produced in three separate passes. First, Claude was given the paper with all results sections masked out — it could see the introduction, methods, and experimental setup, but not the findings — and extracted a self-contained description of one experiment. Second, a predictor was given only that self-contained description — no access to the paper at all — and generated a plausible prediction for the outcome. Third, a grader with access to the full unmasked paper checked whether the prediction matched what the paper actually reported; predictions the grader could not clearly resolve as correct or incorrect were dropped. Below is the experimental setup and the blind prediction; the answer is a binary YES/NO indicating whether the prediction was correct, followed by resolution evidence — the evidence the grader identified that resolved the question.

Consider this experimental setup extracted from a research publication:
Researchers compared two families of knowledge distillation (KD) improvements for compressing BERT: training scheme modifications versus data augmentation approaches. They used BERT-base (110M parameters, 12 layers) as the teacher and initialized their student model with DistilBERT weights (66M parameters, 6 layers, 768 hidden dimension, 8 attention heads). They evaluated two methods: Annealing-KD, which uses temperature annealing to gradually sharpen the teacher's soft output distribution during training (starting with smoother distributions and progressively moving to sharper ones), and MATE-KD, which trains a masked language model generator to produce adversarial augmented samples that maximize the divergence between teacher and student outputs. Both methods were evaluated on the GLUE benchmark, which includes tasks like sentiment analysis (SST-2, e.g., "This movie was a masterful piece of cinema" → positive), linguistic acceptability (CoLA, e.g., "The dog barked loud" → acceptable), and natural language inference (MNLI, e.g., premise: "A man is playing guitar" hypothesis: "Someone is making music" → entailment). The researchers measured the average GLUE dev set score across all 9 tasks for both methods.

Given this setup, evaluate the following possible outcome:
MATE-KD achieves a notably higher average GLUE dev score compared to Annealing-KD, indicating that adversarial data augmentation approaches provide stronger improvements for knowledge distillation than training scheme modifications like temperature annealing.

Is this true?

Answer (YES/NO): YES